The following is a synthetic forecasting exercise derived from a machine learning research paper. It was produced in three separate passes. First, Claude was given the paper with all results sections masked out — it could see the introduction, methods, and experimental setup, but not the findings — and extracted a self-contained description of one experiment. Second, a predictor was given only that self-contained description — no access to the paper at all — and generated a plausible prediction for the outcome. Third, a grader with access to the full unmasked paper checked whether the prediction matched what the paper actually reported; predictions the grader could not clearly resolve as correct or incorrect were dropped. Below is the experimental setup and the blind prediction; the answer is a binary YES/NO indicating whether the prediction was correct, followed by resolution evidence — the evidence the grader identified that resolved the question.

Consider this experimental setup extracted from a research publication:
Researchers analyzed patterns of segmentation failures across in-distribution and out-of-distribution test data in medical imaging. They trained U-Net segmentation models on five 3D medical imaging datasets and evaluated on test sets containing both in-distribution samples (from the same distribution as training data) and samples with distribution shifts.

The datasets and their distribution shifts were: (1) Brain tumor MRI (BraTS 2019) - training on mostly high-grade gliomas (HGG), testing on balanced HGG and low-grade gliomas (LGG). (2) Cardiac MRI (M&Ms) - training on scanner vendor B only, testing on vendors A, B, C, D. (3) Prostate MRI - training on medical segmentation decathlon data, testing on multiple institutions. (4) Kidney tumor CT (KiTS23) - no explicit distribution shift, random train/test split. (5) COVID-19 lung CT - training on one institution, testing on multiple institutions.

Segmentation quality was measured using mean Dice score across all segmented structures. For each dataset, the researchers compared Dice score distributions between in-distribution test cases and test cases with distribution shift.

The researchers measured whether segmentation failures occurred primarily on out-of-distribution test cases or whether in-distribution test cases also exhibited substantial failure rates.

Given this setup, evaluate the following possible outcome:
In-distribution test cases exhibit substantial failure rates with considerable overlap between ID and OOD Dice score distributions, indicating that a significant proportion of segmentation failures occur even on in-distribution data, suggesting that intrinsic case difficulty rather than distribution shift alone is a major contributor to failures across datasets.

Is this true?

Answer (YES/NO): NO